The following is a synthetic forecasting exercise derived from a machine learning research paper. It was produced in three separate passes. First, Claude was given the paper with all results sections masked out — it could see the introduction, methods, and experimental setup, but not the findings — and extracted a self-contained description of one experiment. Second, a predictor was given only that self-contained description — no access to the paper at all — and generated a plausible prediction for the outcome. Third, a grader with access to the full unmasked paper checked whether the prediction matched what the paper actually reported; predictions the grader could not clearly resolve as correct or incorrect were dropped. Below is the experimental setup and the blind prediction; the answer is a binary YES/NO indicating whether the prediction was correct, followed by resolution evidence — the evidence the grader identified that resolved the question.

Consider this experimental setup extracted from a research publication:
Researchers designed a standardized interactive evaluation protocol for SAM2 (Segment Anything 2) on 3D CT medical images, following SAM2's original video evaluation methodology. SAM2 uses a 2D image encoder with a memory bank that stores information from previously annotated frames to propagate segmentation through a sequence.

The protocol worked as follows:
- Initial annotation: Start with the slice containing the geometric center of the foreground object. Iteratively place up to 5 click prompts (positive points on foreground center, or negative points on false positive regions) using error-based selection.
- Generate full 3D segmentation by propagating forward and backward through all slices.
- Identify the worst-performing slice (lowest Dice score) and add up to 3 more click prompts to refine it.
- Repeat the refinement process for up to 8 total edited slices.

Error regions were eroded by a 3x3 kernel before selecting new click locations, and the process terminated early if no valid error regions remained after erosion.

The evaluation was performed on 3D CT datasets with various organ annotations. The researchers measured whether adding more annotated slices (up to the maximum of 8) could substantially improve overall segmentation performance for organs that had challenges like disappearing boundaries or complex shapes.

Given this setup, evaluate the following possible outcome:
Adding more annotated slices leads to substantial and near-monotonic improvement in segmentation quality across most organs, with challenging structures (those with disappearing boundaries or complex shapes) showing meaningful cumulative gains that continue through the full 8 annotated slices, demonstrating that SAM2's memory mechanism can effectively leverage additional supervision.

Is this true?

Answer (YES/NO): NO